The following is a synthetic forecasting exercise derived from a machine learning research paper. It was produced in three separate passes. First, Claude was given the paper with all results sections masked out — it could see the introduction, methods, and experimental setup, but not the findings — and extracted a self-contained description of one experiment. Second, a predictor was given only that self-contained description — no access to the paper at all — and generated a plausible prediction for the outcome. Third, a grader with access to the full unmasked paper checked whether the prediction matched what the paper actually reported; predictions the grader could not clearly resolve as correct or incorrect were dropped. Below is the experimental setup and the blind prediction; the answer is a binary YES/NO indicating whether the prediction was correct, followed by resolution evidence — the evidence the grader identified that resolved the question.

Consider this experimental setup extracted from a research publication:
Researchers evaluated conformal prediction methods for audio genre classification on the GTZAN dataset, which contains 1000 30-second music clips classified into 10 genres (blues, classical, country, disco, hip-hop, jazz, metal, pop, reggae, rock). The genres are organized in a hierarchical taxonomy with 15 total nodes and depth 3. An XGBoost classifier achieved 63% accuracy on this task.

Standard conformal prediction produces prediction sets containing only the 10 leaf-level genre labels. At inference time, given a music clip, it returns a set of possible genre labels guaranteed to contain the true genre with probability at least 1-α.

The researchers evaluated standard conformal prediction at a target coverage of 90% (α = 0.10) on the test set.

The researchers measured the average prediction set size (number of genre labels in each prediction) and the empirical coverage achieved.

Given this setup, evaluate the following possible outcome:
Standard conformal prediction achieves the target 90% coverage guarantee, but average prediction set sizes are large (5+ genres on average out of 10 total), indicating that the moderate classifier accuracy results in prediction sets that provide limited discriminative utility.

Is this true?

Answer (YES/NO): NO